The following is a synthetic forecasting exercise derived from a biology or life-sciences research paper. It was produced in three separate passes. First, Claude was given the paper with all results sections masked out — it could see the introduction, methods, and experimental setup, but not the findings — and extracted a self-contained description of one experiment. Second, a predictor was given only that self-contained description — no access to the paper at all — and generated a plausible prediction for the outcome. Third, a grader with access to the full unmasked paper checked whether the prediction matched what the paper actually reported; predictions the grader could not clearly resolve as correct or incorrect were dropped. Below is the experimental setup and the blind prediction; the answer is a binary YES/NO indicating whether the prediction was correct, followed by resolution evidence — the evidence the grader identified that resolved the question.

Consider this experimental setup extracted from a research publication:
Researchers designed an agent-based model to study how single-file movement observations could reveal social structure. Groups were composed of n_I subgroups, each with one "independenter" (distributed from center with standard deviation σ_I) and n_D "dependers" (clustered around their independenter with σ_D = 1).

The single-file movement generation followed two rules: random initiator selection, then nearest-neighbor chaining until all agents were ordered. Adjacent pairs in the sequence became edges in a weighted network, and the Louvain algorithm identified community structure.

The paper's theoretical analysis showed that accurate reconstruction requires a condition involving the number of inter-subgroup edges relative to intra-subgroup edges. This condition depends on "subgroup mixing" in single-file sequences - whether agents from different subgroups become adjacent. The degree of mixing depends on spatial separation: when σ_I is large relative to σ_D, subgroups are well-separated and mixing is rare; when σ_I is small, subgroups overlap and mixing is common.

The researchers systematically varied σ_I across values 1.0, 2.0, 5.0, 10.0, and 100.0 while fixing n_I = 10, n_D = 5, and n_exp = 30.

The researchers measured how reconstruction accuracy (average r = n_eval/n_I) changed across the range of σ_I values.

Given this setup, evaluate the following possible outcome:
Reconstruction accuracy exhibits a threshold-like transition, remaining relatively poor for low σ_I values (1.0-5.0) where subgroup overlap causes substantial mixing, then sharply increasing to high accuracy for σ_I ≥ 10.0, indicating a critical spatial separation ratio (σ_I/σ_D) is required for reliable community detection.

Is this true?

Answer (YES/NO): NO